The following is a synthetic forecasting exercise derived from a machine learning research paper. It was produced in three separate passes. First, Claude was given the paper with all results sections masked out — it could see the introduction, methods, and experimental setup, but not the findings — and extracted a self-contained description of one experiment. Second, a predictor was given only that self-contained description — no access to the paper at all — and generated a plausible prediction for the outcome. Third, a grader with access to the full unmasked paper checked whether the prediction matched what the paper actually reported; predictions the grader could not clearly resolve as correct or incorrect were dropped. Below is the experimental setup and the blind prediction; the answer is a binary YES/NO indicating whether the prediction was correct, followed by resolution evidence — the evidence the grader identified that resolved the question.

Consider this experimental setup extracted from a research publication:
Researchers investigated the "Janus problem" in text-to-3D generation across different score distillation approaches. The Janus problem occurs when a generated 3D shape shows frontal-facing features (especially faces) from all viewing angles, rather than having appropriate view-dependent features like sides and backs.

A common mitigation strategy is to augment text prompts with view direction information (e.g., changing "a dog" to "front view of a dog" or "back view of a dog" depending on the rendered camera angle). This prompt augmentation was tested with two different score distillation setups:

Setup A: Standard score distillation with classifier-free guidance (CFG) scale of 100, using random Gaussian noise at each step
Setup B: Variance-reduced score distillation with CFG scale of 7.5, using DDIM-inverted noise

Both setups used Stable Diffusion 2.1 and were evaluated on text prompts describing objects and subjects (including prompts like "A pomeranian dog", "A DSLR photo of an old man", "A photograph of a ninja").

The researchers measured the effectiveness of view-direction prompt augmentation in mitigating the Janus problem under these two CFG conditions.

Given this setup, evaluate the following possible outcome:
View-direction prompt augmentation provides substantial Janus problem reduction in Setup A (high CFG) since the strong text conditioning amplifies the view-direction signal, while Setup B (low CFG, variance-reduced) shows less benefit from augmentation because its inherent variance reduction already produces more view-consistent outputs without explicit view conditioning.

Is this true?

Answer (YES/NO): NO